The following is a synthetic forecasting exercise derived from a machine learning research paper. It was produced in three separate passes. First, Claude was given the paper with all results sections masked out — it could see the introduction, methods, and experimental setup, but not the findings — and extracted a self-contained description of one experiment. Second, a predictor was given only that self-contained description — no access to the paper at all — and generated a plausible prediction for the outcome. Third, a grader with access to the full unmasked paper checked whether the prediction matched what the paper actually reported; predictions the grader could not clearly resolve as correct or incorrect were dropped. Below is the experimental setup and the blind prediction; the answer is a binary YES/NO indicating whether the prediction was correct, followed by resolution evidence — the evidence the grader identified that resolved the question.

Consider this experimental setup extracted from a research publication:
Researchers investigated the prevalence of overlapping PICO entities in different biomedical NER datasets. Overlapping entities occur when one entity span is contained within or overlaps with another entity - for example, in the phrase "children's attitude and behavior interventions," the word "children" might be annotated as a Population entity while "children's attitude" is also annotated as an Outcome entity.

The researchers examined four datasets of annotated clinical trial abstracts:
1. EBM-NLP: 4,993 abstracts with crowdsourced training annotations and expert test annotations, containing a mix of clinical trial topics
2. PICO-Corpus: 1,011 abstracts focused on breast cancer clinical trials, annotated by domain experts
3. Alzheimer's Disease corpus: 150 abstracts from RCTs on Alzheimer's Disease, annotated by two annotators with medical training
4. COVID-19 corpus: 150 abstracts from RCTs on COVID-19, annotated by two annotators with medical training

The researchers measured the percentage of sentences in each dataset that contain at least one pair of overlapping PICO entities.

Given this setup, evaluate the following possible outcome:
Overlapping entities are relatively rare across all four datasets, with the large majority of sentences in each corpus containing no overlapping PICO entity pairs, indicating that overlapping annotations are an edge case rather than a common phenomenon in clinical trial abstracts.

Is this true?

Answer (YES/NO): YES